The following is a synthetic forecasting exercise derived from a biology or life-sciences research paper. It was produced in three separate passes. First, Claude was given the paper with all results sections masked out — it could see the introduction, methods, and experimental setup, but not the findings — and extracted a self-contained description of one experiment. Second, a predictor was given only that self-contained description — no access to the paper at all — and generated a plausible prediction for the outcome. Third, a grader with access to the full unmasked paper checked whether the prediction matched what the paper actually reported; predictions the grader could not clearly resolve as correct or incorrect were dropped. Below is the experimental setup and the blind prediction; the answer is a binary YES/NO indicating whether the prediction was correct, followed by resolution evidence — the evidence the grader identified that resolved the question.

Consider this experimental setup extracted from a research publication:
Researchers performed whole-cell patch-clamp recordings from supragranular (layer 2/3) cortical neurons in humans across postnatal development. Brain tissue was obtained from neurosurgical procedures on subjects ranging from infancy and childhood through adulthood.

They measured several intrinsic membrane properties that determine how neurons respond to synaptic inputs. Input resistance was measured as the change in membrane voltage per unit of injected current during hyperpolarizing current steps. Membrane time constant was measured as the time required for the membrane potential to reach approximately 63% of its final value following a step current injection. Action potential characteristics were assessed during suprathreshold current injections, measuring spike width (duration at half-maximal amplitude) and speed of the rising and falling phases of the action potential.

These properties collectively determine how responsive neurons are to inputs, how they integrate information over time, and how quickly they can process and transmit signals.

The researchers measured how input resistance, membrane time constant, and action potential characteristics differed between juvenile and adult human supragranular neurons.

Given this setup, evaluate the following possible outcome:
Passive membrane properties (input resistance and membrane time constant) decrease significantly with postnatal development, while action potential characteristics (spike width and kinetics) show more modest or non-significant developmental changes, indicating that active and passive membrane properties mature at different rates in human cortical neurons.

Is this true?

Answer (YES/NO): NO